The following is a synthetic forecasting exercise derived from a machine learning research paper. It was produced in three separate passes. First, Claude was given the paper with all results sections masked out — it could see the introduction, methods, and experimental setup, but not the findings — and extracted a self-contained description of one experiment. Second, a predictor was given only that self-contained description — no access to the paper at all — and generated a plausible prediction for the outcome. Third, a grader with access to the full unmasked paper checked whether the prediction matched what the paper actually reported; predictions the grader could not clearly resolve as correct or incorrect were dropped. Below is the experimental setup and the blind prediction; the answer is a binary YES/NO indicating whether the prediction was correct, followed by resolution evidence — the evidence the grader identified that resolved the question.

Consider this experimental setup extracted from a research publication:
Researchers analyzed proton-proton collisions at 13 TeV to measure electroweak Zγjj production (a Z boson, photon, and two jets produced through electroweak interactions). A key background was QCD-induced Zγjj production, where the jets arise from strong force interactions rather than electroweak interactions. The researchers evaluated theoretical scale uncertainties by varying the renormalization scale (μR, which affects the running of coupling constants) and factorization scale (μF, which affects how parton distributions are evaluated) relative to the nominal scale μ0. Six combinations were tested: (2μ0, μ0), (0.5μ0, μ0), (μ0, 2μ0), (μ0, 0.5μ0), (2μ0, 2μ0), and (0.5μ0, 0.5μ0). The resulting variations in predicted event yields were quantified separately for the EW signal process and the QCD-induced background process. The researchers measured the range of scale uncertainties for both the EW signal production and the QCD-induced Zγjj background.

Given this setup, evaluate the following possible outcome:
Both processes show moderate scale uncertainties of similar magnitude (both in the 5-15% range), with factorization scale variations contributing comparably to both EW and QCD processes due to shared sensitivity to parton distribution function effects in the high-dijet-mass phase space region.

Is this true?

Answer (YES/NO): NO